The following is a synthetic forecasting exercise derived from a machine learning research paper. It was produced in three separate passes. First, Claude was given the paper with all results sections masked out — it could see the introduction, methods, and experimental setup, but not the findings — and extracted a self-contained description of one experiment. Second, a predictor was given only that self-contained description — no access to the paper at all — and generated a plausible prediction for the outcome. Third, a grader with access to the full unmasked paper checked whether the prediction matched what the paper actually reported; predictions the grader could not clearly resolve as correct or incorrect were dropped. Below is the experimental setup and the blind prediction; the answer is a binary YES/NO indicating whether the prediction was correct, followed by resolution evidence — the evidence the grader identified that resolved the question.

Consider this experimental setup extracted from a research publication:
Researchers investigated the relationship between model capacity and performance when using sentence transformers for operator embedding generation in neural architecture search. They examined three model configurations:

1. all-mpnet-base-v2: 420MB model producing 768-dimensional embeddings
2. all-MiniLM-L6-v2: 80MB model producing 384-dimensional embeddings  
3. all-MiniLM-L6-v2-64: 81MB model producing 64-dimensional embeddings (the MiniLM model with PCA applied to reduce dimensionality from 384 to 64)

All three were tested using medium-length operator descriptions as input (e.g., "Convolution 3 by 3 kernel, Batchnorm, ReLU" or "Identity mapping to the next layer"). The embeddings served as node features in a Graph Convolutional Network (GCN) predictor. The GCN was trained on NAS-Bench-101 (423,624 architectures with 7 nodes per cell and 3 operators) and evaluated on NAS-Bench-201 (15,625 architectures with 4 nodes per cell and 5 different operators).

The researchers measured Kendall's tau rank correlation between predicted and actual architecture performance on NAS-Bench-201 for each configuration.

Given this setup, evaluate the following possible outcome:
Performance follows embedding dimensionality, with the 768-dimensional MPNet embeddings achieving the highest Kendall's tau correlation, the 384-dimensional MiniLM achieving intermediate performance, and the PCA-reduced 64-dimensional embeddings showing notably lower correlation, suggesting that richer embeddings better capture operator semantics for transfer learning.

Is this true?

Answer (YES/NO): YES